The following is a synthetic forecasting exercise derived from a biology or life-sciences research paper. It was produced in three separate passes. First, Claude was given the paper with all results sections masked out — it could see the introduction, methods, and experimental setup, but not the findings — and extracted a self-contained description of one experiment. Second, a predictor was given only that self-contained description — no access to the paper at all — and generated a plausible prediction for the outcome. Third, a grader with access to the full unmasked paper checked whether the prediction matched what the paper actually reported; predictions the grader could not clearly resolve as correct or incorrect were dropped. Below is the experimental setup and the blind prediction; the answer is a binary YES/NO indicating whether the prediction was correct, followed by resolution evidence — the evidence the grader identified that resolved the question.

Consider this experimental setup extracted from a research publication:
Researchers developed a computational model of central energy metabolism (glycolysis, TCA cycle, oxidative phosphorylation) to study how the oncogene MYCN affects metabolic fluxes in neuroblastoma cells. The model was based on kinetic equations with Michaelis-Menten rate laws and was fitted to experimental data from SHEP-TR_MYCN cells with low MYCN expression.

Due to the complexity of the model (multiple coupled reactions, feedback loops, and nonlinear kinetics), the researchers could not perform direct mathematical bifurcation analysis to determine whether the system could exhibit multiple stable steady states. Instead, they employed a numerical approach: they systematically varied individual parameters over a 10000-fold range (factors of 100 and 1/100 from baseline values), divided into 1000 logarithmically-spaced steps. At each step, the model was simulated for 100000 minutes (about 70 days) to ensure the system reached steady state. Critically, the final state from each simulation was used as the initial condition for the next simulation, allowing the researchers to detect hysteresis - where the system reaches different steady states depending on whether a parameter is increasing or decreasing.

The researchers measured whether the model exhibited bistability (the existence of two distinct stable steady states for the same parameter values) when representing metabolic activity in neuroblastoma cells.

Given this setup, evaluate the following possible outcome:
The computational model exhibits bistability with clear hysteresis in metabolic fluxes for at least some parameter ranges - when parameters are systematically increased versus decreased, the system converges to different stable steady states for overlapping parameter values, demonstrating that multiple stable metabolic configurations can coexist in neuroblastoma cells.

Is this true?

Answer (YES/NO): YES